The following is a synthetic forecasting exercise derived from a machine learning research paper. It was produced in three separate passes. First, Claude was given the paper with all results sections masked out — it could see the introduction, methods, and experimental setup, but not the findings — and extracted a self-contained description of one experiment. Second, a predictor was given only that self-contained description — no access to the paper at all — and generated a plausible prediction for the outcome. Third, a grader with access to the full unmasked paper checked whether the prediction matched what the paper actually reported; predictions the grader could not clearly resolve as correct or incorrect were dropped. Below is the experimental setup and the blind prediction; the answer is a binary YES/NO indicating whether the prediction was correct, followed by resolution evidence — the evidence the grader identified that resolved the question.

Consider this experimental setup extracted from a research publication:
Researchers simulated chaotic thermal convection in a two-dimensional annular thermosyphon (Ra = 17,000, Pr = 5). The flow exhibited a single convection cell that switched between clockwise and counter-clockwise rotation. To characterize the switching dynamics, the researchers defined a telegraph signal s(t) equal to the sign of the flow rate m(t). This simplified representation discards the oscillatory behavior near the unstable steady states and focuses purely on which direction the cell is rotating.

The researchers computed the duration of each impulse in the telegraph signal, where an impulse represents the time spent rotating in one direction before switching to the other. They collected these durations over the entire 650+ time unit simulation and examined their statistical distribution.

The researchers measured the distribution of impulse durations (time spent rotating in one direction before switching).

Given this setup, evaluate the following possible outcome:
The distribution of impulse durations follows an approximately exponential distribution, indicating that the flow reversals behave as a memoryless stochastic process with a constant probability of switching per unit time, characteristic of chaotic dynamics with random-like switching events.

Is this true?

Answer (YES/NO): NO